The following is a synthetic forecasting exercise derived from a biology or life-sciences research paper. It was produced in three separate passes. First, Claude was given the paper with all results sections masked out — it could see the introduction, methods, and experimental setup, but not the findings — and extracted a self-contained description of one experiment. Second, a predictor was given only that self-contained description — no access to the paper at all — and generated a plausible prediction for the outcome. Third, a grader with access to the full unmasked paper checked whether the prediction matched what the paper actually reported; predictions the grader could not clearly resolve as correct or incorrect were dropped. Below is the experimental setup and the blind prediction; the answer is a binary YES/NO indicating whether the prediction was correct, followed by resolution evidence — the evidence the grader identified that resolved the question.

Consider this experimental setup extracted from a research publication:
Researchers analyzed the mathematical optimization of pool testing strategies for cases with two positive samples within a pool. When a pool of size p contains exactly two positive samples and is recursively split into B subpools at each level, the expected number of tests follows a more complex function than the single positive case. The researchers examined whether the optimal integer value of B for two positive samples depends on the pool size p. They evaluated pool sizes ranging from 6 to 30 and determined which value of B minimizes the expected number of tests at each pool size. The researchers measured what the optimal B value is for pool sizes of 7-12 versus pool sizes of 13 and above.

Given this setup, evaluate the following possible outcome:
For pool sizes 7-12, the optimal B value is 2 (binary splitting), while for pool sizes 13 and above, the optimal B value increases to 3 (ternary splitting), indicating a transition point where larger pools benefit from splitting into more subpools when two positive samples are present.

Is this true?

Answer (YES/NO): NO